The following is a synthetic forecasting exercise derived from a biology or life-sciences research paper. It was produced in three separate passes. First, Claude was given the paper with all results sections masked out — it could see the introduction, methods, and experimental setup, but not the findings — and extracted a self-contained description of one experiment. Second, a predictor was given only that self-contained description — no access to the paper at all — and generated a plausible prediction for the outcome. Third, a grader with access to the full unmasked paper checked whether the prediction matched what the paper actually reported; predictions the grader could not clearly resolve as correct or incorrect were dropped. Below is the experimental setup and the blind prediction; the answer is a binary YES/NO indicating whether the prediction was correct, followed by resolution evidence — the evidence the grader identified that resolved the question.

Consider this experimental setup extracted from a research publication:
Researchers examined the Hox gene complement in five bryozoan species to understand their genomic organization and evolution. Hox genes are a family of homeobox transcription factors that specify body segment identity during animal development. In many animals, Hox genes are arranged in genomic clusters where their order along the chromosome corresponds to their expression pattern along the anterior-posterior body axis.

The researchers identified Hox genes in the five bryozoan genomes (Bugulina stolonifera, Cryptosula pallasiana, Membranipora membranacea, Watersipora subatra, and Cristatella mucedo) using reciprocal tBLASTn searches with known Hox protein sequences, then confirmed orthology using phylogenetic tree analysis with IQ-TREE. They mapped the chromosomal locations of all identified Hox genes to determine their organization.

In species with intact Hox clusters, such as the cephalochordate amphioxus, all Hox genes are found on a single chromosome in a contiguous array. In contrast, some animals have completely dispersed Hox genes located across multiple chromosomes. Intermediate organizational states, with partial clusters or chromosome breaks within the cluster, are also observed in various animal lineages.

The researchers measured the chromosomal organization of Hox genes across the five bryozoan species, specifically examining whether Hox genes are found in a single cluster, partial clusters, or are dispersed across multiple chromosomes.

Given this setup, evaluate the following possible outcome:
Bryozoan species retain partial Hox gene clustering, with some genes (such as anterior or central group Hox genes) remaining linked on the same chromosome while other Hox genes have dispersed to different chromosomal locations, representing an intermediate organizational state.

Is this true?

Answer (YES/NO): YES